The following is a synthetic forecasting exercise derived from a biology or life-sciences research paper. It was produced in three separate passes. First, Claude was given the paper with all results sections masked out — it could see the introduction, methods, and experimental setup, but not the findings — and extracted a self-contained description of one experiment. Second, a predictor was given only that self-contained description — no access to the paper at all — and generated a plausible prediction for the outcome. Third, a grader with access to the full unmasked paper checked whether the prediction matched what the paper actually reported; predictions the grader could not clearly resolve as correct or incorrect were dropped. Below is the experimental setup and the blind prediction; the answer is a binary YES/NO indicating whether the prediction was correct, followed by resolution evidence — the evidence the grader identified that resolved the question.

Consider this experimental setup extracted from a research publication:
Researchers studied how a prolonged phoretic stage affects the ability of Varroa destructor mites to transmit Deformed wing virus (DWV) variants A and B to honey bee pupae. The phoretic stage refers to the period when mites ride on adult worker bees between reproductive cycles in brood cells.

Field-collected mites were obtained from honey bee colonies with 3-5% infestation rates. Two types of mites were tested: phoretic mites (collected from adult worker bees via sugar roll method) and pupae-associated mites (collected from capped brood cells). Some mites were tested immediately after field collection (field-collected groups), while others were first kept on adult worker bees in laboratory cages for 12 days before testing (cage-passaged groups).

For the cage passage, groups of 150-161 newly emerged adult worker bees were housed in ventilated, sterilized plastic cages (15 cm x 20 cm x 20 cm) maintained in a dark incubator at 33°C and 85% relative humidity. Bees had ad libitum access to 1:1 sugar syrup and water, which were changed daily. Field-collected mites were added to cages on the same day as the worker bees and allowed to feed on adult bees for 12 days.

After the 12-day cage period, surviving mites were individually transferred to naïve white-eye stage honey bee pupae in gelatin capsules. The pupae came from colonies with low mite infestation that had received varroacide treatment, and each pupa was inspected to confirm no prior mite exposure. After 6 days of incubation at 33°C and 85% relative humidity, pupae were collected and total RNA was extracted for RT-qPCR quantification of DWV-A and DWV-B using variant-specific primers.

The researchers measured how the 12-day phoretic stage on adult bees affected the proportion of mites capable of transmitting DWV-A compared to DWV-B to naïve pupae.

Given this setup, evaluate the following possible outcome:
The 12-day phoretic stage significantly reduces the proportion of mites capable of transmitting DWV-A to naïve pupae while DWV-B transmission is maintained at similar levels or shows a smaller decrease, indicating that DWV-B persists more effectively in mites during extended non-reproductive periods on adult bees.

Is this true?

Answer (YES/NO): NO